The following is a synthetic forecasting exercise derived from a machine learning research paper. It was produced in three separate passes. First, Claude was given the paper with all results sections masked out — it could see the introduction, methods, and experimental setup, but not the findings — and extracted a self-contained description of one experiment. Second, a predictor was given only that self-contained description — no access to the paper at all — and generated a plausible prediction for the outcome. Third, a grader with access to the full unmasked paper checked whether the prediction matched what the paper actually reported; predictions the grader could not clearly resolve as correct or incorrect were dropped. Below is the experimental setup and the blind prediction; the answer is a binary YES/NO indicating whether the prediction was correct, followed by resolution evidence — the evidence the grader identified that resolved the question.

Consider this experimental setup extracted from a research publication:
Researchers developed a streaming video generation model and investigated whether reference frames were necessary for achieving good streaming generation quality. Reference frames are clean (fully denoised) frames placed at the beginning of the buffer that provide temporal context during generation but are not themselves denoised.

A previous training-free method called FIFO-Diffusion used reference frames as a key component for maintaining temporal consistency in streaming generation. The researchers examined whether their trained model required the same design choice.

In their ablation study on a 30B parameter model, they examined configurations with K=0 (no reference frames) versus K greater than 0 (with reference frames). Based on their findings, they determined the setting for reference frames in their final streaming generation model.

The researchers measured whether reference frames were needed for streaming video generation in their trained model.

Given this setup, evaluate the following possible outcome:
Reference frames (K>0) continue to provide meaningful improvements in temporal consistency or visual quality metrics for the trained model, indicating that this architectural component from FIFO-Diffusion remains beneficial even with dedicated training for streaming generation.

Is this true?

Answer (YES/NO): NO